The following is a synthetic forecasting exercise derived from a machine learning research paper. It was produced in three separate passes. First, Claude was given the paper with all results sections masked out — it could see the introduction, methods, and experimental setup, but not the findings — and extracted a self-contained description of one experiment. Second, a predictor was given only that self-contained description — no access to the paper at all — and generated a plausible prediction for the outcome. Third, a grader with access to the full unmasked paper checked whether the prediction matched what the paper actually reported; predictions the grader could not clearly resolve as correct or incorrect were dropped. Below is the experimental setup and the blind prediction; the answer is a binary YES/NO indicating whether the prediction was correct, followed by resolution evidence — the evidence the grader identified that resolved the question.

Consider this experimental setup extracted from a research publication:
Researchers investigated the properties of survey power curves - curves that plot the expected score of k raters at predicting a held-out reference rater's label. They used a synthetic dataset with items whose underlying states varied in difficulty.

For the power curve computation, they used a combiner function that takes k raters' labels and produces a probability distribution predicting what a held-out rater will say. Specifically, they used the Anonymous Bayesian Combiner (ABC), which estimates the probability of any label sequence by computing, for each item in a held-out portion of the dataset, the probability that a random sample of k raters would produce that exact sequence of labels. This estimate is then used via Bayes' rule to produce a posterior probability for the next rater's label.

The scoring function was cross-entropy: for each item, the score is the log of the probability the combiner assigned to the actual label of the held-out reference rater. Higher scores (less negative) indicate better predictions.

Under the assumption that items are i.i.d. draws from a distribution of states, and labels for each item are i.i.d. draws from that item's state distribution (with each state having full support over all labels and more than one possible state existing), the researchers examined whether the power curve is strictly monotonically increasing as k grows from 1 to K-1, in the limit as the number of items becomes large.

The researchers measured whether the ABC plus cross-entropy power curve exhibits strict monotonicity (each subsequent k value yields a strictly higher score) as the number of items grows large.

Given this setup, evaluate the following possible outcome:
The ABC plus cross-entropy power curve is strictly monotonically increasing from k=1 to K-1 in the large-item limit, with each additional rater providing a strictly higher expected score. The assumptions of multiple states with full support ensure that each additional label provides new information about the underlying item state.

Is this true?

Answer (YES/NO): YES